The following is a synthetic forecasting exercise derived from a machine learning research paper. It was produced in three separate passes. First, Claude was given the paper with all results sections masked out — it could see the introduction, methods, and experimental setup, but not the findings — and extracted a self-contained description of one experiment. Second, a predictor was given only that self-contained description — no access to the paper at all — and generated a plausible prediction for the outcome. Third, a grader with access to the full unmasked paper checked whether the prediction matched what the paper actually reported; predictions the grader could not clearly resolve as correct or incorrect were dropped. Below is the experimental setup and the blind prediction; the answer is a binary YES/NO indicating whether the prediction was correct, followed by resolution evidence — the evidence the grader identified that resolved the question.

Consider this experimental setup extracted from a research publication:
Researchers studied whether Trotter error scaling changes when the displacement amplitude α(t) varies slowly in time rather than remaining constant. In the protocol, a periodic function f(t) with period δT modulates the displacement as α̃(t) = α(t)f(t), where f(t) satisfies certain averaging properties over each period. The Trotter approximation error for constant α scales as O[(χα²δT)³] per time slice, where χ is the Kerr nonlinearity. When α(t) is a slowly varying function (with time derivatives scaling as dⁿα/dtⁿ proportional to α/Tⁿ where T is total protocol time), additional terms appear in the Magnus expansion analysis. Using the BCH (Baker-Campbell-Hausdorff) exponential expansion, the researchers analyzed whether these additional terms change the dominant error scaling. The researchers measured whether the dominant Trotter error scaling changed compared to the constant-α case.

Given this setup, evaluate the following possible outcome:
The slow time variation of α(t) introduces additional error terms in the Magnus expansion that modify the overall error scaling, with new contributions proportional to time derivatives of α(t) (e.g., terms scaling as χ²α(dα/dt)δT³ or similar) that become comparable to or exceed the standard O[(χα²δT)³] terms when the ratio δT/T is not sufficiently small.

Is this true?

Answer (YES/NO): NO